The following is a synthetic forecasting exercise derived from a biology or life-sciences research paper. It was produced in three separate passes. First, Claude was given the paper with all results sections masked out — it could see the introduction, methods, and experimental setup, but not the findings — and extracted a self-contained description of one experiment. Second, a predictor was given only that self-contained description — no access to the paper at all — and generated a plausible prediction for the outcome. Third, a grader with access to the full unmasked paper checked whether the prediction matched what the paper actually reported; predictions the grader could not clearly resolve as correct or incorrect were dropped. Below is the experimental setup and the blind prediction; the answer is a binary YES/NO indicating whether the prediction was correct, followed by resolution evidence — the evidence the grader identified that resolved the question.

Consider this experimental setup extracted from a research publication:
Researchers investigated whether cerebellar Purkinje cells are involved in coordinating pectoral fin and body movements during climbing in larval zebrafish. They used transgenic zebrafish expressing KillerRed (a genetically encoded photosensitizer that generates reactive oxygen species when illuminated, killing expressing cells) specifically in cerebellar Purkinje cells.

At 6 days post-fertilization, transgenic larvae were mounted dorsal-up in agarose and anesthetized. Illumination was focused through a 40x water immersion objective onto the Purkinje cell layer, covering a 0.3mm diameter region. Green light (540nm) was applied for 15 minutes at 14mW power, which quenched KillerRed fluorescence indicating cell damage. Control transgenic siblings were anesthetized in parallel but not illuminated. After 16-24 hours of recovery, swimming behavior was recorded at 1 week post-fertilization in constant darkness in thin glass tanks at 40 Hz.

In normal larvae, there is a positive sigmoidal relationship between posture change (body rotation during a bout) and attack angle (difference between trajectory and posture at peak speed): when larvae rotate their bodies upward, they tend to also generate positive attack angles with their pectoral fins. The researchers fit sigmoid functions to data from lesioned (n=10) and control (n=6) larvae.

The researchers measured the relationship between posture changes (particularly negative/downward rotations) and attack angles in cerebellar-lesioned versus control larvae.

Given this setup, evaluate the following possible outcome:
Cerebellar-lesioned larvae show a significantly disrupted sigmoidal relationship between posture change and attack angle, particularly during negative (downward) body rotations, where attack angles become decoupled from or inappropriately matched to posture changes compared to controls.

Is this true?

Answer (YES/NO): YES